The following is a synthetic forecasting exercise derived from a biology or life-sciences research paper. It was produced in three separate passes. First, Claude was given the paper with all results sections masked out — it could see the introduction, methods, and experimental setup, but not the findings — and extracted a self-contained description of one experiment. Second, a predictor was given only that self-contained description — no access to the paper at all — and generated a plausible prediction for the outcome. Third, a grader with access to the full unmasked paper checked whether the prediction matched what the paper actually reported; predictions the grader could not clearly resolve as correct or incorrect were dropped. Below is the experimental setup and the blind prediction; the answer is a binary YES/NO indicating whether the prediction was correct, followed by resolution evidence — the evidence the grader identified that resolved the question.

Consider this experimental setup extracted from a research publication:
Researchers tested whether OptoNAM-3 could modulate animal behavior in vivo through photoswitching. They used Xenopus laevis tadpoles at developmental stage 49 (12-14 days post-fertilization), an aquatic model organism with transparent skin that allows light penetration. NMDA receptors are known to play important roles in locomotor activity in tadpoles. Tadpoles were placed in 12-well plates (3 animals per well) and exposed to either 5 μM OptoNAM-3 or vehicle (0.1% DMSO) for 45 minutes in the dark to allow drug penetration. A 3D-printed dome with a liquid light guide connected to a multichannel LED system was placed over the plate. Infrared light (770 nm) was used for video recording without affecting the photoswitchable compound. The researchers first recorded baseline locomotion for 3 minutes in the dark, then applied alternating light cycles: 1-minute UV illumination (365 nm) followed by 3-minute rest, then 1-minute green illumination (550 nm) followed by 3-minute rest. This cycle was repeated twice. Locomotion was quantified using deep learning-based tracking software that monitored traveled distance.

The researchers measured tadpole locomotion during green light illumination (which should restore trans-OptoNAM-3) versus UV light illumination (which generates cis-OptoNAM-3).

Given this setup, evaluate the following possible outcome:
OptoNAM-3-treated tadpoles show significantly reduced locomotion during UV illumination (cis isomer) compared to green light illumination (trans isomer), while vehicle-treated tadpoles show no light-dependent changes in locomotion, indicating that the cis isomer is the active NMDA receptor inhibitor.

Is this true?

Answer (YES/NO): NO